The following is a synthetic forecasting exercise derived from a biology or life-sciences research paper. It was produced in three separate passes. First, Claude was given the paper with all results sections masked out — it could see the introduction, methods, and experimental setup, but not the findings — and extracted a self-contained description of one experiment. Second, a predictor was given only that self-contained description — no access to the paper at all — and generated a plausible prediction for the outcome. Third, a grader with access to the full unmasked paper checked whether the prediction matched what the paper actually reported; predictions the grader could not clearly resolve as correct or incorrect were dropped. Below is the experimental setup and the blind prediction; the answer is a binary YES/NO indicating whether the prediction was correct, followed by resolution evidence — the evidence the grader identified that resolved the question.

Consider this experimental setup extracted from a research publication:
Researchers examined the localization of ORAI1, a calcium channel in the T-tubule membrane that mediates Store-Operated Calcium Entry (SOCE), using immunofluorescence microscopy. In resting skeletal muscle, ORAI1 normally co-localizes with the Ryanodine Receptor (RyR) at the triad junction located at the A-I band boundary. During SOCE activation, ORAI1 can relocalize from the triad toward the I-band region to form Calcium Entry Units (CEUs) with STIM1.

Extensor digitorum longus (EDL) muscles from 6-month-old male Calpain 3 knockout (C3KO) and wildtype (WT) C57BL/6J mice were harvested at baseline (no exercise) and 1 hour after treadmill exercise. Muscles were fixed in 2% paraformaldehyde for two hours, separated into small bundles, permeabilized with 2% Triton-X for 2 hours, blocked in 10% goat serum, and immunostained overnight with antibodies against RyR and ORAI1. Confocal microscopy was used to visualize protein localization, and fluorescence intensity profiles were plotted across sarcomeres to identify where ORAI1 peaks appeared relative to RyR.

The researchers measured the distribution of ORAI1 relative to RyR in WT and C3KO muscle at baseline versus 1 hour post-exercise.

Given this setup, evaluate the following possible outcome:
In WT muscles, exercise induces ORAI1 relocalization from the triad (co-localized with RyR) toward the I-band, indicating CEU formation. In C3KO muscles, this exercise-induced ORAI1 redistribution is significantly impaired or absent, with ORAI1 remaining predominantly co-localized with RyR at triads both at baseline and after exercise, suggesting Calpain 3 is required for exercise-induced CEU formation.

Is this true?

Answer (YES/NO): YES